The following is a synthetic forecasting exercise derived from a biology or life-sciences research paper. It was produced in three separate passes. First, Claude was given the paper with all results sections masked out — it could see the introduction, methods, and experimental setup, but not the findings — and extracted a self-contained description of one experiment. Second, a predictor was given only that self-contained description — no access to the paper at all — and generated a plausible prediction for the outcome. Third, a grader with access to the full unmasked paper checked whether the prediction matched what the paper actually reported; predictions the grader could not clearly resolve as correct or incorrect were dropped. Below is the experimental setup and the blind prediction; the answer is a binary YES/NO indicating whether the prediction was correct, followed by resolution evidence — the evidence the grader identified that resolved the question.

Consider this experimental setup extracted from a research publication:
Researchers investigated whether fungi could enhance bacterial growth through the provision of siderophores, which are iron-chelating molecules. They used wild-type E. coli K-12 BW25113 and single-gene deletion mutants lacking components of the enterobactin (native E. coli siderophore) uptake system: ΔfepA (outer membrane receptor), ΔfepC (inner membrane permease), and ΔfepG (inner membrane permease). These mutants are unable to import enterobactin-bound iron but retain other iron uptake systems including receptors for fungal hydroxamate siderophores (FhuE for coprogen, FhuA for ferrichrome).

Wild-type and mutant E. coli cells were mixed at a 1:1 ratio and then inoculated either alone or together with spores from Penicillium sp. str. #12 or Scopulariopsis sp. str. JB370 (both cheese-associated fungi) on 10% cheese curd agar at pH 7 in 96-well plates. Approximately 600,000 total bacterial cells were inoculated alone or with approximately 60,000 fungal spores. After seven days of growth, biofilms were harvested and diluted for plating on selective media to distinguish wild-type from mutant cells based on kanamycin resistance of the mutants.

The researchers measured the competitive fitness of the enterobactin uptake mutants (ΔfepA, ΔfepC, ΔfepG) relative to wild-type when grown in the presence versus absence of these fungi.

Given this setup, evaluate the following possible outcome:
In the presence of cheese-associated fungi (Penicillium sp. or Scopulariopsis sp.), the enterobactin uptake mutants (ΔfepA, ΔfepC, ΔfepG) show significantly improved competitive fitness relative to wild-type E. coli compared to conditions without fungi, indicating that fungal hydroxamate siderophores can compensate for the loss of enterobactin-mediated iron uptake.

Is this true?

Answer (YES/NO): YES